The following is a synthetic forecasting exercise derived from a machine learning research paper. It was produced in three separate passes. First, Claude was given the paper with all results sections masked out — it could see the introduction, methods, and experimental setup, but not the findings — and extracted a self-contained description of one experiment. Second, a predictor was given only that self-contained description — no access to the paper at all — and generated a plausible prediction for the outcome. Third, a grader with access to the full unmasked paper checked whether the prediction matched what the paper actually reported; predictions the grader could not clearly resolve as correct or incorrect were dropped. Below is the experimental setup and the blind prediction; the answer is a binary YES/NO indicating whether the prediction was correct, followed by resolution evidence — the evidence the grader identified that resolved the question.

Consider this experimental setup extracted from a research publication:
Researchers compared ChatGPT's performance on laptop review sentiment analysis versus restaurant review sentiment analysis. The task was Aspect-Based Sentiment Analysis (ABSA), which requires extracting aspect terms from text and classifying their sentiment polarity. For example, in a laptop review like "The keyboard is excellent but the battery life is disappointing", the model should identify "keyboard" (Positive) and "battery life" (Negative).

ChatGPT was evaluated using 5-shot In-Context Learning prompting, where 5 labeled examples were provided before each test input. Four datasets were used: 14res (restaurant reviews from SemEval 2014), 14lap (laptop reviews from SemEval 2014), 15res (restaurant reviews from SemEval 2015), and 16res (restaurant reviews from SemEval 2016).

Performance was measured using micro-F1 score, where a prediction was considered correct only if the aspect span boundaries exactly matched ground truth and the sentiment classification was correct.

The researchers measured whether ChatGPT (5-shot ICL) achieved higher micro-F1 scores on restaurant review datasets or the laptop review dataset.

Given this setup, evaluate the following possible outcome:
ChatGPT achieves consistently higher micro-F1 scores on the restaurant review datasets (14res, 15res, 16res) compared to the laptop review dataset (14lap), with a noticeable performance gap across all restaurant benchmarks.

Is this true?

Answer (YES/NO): YES